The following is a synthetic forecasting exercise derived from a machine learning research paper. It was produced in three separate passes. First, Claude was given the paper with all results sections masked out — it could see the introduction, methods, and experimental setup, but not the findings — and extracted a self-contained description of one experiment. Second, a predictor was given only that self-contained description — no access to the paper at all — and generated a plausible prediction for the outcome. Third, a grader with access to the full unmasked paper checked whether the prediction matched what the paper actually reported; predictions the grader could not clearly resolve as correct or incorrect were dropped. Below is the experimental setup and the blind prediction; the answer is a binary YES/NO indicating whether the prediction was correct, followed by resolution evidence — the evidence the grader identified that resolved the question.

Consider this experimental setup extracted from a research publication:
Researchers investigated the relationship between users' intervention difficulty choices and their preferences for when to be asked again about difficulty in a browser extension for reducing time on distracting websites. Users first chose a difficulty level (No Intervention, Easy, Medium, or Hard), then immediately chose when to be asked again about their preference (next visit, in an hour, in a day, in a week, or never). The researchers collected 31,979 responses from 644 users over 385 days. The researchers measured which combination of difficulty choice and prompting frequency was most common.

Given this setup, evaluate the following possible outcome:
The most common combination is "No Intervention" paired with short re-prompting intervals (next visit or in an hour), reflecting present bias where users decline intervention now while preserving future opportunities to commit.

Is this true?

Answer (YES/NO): YES